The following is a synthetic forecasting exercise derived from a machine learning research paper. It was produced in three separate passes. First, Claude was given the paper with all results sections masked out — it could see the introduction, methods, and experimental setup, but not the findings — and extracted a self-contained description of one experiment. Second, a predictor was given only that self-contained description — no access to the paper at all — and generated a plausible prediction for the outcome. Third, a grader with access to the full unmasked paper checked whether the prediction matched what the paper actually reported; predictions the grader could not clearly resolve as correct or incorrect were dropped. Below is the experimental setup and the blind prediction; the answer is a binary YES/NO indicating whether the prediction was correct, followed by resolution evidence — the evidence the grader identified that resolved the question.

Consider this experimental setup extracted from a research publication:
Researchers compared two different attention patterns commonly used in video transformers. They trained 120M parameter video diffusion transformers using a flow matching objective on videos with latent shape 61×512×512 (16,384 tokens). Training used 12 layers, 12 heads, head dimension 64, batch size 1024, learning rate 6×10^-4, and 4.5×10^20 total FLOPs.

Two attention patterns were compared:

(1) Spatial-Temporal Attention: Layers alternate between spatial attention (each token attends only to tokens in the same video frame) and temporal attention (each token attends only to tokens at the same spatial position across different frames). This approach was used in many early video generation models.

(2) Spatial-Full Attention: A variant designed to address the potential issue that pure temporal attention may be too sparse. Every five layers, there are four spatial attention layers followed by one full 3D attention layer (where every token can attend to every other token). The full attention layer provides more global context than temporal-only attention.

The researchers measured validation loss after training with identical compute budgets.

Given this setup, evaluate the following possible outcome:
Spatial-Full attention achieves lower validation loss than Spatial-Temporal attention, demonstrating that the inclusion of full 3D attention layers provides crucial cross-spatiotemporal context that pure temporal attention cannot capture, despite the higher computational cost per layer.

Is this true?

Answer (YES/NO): YES